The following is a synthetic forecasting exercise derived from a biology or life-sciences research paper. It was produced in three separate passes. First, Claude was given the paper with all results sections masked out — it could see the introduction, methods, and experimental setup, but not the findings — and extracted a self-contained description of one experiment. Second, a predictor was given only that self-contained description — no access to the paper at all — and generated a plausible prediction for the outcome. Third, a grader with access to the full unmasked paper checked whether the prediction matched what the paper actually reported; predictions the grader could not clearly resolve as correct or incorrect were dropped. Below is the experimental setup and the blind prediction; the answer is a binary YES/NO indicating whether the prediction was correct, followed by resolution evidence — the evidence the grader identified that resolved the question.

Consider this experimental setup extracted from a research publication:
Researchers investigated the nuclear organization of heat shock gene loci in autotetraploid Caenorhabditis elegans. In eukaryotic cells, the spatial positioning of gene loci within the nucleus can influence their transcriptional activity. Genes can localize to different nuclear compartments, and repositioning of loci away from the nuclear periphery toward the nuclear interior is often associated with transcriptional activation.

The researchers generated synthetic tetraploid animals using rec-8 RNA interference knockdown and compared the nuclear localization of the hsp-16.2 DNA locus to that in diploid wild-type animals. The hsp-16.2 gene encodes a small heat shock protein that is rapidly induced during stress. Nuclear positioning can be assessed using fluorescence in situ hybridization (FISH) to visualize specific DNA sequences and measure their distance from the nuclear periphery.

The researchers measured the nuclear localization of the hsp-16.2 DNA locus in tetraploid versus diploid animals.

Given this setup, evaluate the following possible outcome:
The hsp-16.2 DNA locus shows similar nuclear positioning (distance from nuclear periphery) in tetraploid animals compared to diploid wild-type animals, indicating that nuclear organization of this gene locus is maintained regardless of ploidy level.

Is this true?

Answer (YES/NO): NO